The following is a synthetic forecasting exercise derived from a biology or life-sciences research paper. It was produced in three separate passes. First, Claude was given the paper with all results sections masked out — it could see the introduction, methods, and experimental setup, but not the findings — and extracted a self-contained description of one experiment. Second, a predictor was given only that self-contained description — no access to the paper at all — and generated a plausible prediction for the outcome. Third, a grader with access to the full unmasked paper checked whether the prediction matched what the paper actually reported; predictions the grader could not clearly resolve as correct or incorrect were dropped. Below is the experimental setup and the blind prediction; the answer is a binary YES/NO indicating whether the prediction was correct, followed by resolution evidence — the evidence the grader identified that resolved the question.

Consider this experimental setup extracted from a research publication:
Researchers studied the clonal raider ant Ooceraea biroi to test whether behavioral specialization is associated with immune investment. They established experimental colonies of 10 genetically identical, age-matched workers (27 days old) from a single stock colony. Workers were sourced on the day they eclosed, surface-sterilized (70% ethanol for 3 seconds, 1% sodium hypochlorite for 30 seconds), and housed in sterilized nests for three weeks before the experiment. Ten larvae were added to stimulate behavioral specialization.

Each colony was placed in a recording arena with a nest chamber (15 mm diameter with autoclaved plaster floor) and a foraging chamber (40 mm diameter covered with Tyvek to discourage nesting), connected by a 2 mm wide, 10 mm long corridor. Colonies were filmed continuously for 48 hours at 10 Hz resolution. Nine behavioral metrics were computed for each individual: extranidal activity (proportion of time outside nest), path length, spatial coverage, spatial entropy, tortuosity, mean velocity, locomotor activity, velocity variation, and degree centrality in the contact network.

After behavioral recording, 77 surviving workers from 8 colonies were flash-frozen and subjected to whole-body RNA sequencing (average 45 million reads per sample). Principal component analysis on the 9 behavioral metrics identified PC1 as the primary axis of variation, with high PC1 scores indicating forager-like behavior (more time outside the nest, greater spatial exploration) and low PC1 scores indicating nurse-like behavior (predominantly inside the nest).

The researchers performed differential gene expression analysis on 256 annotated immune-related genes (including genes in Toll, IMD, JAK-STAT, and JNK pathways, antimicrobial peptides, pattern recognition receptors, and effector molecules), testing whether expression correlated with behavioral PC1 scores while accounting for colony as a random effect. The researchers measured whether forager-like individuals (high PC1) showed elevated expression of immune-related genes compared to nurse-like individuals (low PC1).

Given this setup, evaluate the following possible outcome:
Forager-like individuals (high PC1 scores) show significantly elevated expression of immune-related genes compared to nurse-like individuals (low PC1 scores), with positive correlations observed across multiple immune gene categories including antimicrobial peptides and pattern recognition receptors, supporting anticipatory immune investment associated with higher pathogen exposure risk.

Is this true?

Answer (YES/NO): NO